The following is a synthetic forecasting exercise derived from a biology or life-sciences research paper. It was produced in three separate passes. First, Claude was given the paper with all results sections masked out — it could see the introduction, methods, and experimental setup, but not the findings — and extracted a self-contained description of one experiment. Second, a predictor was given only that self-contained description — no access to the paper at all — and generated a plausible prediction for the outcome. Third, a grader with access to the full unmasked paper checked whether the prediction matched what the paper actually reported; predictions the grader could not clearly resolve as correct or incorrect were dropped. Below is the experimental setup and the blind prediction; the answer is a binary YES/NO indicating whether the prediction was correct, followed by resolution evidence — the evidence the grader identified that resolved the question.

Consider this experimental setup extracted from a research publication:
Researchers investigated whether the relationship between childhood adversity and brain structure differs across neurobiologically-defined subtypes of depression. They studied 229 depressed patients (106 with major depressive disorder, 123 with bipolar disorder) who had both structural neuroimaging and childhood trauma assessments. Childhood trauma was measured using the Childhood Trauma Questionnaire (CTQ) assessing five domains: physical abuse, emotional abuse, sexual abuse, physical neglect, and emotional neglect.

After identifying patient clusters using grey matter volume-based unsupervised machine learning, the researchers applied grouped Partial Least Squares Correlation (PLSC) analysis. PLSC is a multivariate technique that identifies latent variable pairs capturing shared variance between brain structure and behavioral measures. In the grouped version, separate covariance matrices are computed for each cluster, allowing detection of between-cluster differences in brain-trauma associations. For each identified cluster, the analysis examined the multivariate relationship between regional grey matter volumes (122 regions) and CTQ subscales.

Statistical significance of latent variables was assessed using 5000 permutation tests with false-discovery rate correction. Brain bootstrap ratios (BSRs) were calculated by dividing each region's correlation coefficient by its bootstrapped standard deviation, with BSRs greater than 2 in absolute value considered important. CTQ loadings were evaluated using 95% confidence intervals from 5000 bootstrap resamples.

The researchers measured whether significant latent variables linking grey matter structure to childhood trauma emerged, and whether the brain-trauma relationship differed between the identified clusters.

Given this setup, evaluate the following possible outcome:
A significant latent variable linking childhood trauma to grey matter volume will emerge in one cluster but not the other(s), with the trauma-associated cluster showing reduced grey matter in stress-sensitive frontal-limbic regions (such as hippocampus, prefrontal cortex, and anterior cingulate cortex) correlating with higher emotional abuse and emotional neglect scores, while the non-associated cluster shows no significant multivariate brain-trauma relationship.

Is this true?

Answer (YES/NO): NO